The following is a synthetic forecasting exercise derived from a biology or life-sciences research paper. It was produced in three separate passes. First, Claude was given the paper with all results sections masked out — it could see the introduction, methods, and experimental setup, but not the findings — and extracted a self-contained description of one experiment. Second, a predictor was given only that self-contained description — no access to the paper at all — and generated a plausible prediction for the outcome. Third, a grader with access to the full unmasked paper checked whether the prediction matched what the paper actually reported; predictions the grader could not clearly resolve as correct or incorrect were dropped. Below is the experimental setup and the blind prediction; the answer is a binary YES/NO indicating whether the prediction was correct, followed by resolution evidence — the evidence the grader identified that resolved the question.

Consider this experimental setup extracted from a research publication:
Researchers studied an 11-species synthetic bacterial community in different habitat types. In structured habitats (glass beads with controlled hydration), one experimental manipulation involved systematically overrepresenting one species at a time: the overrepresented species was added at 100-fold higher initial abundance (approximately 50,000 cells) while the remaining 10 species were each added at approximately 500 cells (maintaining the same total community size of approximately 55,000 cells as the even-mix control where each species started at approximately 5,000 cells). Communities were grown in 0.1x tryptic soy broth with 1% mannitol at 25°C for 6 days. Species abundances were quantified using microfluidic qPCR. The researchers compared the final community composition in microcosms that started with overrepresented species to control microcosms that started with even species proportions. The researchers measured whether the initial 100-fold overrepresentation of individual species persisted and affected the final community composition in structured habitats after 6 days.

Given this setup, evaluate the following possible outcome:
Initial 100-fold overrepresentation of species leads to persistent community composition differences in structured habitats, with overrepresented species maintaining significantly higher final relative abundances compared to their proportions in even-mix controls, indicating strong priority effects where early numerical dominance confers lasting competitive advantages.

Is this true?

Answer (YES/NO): NO